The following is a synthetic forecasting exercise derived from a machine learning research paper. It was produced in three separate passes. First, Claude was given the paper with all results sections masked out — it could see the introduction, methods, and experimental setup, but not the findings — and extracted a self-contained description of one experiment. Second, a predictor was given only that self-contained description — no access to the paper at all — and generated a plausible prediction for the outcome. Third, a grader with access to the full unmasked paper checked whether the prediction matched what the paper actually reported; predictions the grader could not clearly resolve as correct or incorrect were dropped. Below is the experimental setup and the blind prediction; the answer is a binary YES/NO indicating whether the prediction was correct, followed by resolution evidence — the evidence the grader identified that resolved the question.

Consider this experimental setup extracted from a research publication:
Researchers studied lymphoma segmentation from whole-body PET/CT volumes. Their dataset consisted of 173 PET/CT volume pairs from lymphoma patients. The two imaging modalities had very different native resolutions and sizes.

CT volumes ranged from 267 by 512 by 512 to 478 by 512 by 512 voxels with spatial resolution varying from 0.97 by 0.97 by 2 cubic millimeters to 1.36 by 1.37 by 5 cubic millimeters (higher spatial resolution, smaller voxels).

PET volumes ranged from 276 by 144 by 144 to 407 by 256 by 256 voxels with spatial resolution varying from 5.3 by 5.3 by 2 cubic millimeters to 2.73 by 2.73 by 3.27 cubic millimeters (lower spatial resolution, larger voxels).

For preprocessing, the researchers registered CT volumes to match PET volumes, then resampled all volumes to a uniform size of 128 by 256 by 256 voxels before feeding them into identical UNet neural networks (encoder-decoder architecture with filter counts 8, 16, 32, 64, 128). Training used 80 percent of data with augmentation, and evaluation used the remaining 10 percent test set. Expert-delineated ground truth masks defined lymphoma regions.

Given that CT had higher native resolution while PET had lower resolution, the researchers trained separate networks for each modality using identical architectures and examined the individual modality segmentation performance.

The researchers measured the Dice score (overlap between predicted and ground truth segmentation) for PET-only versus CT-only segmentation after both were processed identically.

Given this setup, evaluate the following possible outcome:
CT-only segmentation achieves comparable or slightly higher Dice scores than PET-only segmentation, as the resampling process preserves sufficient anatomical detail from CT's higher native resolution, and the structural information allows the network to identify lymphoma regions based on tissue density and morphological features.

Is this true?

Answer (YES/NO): NO